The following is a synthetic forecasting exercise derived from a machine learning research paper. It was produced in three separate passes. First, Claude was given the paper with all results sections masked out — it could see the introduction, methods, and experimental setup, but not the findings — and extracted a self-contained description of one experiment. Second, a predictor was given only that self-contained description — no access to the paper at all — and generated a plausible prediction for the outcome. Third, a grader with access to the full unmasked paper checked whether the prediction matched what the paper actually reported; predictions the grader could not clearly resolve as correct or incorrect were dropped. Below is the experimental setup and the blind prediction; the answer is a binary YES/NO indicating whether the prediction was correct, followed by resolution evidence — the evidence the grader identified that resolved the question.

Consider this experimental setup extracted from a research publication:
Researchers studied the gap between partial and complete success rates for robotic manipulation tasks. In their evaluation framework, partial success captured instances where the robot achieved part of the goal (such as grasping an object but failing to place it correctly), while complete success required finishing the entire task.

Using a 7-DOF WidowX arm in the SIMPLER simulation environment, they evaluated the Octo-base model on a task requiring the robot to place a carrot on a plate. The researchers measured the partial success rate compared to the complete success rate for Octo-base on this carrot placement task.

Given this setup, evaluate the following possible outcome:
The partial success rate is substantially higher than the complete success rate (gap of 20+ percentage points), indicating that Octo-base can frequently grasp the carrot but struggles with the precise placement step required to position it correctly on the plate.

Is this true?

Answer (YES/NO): YES